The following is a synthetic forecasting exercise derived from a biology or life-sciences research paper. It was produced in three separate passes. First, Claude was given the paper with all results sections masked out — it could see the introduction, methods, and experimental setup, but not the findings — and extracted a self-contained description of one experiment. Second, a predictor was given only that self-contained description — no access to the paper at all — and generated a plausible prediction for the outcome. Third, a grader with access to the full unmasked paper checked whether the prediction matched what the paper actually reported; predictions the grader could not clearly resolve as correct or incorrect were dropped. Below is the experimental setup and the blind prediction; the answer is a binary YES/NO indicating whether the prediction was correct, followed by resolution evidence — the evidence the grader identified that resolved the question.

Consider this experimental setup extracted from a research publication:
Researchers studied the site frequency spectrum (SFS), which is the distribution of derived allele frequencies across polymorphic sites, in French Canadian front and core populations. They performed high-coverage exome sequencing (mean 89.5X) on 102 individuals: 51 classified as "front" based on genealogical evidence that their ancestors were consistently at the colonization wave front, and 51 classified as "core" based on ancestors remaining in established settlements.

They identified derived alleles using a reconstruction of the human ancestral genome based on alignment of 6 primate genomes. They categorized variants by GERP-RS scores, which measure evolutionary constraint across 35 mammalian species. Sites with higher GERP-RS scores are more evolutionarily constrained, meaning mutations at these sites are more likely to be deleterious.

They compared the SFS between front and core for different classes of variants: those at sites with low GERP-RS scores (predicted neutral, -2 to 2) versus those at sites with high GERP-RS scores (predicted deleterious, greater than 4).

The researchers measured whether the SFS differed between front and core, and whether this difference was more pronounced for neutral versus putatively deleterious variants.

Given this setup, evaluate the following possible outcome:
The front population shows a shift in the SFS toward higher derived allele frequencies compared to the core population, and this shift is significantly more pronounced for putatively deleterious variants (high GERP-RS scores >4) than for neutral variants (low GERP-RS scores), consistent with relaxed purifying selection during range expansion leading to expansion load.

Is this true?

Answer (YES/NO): YES